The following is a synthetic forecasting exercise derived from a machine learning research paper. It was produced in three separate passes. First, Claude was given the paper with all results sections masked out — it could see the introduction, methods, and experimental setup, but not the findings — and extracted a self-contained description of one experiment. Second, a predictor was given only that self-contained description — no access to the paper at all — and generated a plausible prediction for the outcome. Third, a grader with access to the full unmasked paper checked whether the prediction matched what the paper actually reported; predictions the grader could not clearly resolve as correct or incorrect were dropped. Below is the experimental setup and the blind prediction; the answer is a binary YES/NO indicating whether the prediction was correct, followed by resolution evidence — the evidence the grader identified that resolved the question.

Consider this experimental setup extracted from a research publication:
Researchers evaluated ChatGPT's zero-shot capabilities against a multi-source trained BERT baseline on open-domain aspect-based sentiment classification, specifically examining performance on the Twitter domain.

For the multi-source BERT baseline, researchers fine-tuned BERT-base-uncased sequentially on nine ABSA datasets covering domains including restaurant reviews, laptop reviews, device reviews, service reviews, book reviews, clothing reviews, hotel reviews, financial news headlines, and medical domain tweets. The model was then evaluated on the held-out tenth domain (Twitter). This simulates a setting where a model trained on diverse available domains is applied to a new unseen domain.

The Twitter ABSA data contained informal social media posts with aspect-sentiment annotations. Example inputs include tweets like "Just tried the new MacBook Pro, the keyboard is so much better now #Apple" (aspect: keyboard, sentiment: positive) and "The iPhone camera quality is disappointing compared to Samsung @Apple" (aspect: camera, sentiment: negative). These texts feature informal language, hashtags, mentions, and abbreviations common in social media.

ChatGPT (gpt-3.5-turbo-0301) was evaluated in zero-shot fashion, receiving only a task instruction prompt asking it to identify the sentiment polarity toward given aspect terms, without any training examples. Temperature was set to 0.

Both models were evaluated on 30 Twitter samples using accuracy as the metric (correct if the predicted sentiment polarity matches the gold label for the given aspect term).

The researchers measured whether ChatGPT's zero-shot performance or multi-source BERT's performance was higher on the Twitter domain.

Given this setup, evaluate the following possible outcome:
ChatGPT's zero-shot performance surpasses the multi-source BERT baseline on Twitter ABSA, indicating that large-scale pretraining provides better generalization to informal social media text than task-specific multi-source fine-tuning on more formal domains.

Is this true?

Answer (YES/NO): NO